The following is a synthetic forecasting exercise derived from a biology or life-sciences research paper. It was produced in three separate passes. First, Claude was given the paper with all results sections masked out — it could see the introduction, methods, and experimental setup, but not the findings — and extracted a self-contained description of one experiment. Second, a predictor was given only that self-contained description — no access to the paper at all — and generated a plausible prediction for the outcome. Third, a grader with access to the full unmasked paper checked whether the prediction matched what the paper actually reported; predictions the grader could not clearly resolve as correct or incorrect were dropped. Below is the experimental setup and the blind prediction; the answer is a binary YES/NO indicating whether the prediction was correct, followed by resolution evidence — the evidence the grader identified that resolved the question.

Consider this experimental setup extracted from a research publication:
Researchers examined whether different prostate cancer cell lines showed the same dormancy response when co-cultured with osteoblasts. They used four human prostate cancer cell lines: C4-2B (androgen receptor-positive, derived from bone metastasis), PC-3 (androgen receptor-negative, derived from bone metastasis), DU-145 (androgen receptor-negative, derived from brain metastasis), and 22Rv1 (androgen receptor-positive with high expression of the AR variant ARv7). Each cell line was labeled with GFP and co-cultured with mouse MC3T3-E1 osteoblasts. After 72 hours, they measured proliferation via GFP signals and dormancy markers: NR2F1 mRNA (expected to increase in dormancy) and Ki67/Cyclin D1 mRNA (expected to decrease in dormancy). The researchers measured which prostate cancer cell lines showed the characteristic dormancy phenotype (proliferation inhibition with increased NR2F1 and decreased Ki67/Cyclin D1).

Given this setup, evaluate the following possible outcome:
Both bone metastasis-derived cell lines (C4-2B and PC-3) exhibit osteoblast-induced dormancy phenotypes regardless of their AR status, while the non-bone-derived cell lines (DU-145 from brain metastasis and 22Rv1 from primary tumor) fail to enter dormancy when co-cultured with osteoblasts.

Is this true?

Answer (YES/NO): YES